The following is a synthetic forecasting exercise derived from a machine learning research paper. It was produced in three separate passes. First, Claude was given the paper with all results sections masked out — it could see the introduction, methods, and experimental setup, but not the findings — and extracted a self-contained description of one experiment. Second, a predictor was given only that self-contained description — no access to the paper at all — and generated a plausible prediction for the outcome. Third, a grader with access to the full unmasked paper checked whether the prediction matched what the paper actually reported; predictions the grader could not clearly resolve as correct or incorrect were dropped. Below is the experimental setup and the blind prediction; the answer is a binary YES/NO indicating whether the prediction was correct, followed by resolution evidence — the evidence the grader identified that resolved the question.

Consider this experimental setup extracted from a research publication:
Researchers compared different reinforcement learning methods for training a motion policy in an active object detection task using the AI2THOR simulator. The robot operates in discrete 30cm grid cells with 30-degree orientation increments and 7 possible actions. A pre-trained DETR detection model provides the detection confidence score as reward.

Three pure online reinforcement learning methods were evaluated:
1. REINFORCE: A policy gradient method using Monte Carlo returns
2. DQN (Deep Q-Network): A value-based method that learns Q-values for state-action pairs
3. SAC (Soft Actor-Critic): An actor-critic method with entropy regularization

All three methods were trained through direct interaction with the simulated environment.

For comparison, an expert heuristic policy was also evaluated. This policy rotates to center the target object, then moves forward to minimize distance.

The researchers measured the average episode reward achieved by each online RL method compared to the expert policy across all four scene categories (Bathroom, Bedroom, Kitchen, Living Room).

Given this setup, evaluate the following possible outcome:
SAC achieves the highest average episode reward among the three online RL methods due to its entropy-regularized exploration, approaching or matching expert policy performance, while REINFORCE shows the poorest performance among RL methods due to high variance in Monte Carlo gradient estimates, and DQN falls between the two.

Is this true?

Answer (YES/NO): NO